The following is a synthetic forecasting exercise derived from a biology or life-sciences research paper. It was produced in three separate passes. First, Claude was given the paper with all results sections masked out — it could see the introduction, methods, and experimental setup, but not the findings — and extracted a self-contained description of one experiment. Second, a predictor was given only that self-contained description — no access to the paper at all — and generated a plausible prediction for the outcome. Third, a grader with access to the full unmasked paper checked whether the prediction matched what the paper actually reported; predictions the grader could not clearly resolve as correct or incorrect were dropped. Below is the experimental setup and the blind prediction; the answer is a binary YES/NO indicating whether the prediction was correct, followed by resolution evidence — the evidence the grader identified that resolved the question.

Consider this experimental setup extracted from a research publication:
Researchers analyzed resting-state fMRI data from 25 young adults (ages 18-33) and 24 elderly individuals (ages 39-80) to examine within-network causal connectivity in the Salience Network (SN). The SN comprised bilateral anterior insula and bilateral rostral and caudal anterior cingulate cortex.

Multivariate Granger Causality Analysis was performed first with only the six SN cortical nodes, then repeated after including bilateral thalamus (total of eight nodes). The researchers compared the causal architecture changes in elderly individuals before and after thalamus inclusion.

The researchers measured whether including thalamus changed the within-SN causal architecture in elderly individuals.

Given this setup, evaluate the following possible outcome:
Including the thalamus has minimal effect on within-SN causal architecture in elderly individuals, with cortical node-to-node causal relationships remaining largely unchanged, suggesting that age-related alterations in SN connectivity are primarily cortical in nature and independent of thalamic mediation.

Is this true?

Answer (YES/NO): YES